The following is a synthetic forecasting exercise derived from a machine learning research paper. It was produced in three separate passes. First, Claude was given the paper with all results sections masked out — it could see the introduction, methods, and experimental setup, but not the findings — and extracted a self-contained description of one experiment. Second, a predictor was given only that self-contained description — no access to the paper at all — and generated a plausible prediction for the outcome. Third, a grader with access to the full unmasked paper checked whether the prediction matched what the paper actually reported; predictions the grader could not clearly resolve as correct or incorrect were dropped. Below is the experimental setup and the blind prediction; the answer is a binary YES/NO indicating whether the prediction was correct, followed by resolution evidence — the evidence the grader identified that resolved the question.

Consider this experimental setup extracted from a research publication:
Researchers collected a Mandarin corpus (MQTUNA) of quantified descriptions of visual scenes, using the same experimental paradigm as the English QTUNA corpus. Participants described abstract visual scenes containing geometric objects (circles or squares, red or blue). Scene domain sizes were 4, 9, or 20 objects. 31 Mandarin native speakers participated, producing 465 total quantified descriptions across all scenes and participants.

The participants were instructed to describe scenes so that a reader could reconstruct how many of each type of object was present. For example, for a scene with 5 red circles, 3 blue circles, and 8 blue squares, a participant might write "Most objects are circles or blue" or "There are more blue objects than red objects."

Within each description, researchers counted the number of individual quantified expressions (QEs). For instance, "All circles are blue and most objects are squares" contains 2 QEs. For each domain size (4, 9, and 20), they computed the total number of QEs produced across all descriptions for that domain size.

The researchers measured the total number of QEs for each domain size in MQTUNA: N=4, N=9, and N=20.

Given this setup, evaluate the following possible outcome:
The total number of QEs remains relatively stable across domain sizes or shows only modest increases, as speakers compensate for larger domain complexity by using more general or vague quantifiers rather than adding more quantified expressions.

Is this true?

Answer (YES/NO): YES